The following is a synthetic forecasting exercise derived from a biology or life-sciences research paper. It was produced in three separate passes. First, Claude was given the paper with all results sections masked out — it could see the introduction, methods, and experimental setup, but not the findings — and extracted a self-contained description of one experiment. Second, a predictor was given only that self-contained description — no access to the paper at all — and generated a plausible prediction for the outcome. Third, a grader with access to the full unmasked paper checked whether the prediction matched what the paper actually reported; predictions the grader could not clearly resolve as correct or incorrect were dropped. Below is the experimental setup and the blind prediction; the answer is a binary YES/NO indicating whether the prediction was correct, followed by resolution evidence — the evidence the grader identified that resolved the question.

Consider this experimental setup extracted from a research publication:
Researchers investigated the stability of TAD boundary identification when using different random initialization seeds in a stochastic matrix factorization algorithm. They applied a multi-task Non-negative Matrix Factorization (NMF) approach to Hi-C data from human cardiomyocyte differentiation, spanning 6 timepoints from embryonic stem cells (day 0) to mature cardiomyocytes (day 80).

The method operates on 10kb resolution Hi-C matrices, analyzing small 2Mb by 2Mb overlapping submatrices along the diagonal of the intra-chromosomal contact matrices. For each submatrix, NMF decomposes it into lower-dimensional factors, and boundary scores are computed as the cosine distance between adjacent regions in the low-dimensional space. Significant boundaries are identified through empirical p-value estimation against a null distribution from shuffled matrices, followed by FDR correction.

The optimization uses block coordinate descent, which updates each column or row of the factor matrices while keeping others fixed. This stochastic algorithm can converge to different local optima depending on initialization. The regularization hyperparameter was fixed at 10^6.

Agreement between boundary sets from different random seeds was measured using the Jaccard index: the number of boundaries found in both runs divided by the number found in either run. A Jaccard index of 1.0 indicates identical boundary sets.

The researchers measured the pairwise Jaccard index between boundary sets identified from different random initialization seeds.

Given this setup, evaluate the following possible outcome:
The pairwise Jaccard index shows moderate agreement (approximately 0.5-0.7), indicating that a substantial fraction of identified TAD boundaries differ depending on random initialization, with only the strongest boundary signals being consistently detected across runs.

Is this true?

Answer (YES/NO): NO